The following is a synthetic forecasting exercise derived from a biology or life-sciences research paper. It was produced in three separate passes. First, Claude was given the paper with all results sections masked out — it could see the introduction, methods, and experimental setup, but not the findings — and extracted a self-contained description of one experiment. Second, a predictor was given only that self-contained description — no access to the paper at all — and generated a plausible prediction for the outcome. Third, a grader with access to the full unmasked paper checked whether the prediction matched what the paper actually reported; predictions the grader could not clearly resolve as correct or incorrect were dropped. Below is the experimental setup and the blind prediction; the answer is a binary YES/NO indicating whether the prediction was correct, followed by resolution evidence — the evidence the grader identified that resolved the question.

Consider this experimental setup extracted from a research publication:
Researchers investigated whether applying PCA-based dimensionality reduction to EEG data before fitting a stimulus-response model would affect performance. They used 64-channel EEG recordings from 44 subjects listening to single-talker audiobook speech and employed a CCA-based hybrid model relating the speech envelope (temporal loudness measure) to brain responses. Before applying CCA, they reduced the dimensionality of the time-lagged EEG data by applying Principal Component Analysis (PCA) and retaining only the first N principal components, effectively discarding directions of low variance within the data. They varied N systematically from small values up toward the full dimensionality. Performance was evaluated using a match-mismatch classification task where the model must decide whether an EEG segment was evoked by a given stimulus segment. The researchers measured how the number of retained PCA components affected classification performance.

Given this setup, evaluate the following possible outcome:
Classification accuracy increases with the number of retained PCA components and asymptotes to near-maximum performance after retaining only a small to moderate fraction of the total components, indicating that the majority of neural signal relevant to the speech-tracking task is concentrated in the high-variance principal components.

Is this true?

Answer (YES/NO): NO